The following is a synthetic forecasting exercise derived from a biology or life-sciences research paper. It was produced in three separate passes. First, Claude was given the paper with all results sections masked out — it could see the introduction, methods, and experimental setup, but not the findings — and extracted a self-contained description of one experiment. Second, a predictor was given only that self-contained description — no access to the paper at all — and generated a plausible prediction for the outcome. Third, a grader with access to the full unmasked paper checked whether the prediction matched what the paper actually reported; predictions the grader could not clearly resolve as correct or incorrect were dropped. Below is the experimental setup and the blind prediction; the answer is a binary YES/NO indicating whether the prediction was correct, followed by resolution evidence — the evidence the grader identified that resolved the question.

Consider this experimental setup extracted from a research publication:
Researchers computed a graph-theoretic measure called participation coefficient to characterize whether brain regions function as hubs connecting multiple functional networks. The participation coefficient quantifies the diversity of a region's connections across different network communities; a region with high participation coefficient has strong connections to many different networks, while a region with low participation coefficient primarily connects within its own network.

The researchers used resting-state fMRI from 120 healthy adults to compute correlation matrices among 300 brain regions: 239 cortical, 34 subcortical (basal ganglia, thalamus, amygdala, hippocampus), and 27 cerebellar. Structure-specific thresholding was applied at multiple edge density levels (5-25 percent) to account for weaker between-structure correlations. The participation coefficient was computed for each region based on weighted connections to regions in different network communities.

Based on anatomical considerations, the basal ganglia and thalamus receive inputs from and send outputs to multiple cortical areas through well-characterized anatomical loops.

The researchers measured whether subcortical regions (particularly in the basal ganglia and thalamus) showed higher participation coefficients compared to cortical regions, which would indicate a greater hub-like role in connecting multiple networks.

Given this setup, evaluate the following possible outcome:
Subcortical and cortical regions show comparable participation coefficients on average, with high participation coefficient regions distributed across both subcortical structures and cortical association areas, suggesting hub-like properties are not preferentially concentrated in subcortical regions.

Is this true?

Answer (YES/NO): NO